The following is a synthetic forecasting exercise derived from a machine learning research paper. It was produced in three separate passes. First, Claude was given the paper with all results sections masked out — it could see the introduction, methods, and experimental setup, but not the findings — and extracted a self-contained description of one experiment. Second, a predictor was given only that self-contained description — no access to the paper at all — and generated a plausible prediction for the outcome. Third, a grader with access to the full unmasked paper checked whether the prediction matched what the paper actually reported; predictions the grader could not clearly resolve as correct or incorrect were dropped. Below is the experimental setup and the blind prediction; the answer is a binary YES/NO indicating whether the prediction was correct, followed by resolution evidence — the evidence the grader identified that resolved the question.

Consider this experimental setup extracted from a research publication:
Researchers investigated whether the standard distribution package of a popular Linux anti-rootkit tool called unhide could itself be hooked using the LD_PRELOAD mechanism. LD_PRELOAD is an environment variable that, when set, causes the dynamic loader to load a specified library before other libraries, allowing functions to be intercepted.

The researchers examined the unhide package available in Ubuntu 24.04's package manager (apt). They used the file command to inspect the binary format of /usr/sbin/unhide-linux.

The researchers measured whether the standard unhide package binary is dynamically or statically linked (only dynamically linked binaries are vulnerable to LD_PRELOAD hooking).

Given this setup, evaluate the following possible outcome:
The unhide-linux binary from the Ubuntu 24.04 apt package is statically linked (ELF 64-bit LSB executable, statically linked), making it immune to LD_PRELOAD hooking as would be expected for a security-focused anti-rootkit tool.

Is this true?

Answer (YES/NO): NO